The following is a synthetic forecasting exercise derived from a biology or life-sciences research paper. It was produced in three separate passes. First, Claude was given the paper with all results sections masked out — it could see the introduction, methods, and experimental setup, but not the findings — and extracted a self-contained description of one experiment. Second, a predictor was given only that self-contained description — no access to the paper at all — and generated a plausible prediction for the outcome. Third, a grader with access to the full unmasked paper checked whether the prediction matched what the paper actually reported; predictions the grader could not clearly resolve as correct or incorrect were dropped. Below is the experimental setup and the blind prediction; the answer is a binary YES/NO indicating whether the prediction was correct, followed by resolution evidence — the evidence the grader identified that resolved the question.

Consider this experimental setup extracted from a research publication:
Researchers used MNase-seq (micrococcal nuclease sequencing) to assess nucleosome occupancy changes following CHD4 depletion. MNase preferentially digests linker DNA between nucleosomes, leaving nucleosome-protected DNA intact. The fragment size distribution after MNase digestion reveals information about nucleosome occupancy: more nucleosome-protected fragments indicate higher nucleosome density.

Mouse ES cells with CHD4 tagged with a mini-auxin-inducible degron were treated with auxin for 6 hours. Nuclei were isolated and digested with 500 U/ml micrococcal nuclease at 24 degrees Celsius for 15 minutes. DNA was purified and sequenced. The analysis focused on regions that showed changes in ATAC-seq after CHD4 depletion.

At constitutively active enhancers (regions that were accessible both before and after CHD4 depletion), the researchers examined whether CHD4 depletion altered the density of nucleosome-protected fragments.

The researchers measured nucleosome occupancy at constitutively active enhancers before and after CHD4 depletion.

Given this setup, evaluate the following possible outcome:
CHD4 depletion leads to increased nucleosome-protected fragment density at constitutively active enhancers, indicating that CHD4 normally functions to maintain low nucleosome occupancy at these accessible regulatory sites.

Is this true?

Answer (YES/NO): NO